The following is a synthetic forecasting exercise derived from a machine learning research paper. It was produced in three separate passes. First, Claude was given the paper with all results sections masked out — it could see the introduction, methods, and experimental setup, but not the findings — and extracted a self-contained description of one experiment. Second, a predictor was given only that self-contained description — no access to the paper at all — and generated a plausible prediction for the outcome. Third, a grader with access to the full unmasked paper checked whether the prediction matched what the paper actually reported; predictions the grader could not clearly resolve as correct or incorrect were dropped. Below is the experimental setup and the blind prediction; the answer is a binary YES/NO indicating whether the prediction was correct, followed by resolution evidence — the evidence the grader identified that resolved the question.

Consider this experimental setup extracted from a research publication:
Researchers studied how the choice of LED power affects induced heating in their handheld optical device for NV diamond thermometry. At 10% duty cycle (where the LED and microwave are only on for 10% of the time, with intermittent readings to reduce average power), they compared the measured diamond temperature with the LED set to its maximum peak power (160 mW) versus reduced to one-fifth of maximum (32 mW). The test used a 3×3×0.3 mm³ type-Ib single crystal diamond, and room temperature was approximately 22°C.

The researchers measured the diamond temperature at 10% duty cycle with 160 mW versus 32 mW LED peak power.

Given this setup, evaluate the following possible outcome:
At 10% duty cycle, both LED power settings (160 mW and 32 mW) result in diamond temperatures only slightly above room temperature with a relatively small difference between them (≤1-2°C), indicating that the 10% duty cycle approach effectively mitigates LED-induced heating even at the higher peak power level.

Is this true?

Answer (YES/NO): NO